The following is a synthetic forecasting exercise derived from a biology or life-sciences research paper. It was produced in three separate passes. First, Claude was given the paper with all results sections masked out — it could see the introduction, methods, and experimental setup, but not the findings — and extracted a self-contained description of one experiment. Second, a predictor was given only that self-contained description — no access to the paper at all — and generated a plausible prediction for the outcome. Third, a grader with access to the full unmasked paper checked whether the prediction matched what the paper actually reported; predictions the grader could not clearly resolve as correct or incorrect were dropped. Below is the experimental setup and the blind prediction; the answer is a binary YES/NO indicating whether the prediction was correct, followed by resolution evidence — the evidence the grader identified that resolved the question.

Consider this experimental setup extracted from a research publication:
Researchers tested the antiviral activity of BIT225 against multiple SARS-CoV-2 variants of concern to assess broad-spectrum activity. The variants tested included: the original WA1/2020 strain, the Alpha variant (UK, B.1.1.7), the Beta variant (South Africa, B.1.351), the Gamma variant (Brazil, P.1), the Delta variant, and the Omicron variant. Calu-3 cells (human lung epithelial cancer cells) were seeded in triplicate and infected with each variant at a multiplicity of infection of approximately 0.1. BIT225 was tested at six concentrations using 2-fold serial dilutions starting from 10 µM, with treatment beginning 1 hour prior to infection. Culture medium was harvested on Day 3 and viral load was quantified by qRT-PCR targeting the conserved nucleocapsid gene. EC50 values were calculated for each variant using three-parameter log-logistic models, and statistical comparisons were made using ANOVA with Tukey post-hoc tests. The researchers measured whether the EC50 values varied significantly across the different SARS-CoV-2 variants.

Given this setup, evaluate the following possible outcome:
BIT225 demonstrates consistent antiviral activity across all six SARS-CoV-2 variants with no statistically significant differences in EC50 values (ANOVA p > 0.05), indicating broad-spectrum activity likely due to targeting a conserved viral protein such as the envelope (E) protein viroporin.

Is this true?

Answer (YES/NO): YES